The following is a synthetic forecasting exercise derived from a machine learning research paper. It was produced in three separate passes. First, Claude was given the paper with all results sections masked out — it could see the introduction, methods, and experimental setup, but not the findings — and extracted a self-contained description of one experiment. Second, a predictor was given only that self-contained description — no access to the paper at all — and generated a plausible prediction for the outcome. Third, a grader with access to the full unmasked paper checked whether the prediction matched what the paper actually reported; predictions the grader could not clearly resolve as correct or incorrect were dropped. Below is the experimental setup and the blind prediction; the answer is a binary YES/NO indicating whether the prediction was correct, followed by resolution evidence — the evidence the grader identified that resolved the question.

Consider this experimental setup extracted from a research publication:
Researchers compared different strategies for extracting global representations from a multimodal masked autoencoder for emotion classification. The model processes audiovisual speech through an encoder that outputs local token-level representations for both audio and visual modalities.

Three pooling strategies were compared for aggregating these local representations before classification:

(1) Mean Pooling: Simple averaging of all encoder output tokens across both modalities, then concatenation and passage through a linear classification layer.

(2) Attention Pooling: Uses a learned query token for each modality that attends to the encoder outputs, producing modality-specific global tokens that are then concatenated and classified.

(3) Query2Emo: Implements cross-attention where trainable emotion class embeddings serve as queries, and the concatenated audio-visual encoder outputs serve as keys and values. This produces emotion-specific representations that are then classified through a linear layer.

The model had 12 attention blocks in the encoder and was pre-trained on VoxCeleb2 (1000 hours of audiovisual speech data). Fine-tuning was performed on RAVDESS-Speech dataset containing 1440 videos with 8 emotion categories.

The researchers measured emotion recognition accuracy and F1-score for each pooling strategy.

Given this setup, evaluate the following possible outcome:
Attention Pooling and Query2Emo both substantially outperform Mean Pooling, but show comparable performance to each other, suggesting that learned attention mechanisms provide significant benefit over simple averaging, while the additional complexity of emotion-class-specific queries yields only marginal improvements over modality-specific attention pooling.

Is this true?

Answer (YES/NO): NO